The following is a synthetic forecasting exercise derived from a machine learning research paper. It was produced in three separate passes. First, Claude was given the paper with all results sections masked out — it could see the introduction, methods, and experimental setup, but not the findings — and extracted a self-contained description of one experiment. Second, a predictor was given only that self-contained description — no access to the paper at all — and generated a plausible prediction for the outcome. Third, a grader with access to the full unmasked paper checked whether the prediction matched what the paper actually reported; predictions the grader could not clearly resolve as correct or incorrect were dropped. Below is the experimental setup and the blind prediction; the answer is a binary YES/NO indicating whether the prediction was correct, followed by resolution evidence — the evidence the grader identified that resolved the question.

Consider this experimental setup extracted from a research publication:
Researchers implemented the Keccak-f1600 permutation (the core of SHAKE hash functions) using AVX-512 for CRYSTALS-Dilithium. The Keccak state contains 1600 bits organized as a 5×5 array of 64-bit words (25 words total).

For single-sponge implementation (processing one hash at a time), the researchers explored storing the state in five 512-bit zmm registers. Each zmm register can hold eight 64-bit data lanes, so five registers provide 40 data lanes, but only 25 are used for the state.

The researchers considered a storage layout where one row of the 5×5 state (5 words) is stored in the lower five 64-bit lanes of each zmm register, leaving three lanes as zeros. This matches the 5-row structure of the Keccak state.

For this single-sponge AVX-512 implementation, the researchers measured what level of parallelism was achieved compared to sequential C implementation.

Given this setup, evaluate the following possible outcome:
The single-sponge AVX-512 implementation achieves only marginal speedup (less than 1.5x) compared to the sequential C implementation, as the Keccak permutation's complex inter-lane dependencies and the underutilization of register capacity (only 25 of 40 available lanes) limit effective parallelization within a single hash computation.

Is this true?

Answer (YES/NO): NO